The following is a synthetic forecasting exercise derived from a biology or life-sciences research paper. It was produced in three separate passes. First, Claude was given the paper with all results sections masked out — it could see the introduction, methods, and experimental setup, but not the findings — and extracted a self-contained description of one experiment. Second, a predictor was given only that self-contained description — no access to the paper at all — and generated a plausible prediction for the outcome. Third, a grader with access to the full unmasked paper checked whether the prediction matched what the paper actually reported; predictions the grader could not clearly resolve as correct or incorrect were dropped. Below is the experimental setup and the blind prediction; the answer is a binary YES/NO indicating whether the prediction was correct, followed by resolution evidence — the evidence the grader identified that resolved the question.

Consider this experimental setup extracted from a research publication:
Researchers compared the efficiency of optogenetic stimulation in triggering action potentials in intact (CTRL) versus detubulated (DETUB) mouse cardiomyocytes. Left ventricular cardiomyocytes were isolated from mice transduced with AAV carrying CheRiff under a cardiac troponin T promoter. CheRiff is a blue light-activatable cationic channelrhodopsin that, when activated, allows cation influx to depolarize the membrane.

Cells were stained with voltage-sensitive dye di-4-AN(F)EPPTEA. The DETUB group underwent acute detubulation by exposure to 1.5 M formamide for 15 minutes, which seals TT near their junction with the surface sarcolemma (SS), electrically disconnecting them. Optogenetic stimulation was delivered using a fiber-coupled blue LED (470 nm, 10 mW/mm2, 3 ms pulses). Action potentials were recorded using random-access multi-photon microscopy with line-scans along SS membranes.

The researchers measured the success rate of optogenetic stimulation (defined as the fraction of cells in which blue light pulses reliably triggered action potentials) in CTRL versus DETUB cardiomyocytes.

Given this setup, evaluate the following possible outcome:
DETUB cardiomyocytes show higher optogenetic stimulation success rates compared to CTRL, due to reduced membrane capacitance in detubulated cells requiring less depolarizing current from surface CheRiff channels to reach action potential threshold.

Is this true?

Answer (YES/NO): NO